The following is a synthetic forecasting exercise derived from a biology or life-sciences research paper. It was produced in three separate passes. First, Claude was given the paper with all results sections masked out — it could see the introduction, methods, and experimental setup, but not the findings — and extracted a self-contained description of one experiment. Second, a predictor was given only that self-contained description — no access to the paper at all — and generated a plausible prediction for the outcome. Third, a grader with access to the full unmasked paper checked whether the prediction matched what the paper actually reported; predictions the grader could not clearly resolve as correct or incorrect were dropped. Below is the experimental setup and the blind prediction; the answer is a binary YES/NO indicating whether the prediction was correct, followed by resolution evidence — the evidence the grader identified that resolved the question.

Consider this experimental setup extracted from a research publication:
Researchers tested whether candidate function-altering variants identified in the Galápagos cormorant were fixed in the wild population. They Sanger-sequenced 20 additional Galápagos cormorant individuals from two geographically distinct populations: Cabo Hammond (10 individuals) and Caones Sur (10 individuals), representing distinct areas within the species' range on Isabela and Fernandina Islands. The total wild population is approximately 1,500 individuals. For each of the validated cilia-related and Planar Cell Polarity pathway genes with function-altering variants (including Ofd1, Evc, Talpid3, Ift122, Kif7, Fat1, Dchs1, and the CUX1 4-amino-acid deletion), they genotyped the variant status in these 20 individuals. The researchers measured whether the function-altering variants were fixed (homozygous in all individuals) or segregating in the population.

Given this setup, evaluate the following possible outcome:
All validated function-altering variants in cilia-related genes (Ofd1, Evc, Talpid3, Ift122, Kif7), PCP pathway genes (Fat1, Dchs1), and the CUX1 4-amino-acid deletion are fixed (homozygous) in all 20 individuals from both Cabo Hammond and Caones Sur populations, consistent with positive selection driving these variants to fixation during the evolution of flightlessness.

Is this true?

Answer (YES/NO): YES